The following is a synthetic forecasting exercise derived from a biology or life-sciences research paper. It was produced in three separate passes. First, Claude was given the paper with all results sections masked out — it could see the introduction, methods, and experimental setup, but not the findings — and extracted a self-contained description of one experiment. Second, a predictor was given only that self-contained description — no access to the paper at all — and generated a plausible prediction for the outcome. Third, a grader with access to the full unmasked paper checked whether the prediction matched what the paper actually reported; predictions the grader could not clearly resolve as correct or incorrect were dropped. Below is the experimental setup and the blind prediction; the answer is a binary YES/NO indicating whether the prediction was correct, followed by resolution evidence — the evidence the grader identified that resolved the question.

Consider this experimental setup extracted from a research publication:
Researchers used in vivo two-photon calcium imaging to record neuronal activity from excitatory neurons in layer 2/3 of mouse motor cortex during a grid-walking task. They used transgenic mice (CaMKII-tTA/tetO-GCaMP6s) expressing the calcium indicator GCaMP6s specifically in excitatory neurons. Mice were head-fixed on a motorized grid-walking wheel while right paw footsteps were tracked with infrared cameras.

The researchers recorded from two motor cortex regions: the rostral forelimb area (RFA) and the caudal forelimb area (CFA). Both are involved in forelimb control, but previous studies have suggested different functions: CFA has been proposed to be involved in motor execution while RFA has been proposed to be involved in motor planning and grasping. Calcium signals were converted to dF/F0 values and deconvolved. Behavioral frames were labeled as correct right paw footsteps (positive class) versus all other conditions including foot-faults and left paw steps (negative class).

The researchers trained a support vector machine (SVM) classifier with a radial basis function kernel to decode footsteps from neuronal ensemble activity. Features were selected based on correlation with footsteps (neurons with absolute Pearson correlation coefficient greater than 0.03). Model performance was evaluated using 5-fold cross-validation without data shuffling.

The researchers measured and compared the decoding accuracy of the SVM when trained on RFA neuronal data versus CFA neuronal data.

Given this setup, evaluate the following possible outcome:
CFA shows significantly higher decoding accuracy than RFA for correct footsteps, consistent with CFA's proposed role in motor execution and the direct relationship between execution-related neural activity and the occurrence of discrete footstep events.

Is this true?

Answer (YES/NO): YES